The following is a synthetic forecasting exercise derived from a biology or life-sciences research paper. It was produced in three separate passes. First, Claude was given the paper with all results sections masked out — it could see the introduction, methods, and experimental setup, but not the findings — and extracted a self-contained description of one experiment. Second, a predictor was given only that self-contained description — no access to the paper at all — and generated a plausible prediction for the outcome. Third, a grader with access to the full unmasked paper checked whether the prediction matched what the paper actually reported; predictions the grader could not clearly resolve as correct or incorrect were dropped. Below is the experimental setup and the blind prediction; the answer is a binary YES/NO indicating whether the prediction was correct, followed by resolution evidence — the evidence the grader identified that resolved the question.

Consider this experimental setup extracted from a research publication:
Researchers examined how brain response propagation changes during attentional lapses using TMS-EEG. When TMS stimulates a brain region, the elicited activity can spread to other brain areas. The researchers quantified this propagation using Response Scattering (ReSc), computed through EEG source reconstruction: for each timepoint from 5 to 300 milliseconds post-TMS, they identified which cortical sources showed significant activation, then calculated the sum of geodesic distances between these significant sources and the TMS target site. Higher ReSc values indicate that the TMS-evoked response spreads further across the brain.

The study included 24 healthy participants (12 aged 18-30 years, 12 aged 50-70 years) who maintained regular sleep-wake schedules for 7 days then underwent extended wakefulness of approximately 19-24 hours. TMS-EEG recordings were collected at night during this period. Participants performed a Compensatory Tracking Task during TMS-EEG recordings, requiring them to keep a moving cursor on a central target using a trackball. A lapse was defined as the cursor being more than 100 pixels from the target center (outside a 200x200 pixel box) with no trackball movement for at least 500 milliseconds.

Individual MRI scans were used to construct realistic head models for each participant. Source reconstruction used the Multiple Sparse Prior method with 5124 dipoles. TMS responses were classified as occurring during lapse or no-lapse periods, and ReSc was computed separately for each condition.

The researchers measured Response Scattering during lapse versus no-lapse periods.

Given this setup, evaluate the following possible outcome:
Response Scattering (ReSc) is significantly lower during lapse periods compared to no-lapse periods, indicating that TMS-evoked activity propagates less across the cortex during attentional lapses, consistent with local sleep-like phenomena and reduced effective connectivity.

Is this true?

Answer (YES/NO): YES